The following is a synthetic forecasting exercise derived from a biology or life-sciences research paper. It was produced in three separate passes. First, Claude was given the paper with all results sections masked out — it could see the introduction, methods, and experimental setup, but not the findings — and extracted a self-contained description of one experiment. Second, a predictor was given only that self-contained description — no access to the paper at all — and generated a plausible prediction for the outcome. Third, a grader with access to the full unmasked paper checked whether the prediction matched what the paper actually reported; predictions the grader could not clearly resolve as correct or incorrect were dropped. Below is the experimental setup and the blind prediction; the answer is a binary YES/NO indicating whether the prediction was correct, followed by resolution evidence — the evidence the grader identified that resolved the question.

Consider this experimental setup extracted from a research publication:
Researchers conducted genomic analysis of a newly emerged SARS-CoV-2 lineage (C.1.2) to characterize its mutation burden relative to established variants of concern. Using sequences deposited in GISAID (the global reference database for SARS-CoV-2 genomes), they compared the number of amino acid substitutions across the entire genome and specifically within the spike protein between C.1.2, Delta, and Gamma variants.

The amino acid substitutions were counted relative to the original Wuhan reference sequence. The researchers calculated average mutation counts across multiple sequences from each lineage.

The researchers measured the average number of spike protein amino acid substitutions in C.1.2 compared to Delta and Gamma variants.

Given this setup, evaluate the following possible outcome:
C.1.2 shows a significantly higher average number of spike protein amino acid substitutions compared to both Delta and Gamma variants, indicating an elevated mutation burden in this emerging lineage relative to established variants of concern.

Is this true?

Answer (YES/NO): NO